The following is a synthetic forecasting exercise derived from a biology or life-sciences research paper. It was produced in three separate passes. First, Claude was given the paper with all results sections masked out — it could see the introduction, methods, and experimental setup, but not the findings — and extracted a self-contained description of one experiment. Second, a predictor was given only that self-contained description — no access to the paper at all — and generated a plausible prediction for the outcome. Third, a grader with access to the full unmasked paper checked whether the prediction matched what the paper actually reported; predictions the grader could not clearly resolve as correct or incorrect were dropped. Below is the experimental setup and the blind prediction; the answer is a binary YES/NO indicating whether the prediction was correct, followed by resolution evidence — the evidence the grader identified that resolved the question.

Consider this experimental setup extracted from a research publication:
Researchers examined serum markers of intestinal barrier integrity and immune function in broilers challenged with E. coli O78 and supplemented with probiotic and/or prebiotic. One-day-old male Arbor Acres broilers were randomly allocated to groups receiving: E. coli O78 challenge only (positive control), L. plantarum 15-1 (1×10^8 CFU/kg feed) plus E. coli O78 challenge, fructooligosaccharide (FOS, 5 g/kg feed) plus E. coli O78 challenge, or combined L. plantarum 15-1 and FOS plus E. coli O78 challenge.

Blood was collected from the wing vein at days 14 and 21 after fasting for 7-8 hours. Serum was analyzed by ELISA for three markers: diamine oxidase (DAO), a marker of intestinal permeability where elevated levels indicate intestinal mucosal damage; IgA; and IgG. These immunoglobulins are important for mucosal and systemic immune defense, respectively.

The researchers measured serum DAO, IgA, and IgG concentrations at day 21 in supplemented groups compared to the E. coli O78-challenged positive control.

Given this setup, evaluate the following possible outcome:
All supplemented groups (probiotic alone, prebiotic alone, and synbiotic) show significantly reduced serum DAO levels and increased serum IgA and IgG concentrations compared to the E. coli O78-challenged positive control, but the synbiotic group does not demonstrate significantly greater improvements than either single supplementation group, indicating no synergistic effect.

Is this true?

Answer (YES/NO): NO